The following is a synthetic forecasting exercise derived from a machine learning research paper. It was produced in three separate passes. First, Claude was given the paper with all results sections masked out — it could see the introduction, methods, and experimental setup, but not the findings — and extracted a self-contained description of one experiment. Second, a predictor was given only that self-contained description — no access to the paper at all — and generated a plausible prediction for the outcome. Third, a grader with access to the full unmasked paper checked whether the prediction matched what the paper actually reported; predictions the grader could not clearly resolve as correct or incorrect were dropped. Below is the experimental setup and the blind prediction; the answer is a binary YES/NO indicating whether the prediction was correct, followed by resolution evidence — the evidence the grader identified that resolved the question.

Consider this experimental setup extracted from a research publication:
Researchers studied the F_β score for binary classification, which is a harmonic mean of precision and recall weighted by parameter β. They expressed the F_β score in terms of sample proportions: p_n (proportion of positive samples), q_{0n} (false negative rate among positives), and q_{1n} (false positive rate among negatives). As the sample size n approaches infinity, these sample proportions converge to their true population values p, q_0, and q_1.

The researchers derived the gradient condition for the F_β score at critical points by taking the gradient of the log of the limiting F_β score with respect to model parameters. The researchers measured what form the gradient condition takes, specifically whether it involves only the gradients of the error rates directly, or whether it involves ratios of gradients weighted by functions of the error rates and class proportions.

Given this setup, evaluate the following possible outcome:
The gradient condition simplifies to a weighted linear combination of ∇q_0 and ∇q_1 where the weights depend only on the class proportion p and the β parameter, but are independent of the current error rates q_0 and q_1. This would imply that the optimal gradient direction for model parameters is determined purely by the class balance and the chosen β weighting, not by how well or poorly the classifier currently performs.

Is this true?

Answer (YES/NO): NO